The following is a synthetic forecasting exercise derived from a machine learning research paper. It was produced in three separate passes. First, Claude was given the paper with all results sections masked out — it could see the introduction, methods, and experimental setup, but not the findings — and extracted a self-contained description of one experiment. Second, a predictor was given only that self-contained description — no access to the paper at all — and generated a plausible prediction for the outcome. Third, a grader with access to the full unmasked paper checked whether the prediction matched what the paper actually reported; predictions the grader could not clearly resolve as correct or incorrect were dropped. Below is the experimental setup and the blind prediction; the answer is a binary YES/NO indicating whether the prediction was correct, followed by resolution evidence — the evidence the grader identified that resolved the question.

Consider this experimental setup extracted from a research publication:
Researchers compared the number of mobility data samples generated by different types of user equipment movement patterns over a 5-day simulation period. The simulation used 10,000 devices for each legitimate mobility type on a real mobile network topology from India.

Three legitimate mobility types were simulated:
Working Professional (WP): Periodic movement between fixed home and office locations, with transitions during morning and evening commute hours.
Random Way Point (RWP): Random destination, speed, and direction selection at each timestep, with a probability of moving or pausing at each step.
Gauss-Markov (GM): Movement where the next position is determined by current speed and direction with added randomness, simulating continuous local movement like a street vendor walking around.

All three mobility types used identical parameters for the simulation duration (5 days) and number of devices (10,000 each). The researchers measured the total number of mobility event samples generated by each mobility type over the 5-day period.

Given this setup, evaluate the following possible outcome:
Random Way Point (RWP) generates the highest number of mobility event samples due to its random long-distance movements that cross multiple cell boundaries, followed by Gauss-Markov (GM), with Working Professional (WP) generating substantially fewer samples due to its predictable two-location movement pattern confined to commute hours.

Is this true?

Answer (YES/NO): NO